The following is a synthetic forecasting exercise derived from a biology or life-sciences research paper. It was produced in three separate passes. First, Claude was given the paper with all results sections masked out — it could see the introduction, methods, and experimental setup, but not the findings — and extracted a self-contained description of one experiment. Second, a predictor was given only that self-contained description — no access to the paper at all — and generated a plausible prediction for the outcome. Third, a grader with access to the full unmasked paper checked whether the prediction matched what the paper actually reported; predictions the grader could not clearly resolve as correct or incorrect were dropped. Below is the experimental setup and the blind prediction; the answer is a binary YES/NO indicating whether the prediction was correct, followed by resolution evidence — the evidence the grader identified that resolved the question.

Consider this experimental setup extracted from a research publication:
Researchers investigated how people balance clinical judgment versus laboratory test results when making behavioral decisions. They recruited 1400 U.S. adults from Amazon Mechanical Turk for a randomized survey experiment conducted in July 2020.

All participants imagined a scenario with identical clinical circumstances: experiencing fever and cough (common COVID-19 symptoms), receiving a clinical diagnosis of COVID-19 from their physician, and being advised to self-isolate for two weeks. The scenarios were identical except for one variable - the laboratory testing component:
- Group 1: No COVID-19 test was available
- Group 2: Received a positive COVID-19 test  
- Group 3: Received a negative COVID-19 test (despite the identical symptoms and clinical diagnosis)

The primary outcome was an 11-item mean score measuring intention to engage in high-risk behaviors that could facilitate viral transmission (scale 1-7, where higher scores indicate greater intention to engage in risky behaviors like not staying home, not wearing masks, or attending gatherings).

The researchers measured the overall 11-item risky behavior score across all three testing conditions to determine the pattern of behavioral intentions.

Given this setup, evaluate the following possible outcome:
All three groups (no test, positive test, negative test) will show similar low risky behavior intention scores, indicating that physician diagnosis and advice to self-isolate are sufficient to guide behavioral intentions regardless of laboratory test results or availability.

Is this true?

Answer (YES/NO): NO